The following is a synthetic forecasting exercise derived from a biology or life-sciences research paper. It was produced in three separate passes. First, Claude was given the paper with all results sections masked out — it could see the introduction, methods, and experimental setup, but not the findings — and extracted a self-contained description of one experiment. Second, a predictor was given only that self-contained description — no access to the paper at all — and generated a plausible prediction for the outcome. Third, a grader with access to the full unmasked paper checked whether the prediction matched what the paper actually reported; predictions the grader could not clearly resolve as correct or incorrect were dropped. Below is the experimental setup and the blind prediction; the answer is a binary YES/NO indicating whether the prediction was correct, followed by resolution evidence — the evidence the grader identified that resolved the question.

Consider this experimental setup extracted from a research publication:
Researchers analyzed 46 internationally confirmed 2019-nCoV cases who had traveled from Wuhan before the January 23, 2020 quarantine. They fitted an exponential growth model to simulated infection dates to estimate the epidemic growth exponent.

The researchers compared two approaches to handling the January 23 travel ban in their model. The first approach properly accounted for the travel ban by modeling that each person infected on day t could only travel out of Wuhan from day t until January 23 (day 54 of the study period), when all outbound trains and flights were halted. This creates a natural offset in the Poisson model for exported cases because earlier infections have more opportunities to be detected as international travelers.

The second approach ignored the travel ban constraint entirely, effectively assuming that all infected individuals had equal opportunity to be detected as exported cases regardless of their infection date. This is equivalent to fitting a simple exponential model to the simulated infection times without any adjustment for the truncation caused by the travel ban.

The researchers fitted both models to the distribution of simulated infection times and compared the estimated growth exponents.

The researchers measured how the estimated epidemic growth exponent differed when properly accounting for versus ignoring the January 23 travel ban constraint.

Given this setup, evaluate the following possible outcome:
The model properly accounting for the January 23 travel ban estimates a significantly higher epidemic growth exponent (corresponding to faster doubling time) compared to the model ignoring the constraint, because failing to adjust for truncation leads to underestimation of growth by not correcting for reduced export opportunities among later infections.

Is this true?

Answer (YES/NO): YES